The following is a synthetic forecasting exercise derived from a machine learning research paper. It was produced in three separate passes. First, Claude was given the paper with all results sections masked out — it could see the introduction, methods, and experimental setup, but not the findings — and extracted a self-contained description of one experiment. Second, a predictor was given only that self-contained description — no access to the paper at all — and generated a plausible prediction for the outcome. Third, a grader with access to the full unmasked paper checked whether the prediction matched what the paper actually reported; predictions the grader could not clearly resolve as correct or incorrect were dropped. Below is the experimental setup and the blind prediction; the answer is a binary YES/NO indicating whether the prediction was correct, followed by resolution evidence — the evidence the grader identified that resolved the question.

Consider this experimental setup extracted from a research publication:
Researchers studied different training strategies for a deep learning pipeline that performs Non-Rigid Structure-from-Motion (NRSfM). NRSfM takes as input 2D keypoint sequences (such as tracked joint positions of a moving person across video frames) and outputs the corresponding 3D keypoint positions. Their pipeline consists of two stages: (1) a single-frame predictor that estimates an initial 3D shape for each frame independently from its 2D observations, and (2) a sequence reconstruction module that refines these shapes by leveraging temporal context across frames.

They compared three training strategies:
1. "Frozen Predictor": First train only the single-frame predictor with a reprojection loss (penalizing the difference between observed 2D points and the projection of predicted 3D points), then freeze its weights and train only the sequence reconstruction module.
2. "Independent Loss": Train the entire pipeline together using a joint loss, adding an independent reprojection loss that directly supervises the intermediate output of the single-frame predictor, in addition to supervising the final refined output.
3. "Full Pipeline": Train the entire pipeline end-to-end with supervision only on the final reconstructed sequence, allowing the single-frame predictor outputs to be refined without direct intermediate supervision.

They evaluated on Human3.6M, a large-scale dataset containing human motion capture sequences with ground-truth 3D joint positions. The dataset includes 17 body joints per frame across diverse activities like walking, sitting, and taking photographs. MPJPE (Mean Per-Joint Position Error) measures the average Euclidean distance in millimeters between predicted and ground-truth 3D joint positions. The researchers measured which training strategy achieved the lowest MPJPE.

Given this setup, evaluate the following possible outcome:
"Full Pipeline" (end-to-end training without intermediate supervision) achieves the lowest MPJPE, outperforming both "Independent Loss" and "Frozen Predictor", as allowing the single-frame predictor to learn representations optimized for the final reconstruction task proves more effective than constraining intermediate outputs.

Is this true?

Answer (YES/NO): YES